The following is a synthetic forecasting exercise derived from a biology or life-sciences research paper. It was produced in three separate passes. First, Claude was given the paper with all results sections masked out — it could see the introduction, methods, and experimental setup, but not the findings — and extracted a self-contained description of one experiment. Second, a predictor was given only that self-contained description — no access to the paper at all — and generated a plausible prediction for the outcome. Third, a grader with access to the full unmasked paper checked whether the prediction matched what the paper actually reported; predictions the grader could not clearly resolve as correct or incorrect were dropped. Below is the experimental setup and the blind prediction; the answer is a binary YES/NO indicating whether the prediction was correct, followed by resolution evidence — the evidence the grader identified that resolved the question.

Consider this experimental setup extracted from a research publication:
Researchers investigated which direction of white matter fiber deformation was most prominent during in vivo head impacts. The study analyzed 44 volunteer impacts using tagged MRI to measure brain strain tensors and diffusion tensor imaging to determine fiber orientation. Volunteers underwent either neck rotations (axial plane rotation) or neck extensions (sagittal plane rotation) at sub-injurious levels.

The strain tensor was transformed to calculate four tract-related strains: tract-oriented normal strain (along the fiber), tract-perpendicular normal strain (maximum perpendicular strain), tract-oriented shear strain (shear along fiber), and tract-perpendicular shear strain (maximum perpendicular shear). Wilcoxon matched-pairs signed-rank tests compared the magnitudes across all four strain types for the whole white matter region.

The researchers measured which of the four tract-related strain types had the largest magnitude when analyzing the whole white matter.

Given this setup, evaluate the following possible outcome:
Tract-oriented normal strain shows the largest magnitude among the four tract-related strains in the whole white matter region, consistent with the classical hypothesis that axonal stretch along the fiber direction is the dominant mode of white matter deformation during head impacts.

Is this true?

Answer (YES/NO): NO